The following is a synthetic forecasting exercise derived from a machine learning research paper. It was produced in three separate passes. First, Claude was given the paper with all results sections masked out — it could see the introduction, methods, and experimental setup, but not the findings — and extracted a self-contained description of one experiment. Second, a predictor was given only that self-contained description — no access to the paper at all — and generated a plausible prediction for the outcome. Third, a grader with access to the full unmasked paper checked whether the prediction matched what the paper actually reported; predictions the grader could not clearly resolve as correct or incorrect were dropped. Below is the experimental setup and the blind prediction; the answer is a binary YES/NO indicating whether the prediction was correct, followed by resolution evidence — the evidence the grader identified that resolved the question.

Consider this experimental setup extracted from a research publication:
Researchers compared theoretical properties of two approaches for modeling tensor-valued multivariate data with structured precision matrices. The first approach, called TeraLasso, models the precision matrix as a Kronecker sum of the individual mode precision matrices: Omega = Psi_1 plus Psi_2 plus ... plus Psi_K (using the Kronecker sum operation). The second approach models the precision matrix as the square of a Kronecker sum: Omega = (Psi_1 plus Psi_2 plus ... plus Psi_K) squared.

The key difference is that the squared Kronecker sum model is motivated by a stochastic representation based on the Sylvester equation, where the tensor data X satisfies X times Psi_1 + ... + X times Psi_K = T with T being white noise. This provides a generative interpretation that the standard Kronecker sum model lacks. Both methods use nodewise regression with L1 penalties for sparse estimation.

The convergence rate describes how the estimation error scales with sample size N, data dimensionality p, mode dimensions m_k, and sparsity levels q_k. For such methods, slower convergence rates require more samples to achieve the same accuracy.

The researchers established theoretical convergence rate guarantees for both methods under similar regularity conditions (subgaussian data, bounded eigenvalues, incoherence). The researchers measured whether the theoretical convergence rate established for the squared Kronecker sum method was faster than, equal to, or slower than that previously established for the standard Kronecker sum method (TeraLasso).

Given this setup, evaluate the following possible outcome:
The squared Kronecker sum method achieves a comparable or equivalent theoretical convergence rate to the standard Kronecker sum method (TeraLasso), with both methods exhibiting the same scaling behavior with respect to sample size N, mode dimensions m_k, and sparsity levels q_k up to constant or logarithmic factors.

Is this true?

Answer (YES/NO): NO